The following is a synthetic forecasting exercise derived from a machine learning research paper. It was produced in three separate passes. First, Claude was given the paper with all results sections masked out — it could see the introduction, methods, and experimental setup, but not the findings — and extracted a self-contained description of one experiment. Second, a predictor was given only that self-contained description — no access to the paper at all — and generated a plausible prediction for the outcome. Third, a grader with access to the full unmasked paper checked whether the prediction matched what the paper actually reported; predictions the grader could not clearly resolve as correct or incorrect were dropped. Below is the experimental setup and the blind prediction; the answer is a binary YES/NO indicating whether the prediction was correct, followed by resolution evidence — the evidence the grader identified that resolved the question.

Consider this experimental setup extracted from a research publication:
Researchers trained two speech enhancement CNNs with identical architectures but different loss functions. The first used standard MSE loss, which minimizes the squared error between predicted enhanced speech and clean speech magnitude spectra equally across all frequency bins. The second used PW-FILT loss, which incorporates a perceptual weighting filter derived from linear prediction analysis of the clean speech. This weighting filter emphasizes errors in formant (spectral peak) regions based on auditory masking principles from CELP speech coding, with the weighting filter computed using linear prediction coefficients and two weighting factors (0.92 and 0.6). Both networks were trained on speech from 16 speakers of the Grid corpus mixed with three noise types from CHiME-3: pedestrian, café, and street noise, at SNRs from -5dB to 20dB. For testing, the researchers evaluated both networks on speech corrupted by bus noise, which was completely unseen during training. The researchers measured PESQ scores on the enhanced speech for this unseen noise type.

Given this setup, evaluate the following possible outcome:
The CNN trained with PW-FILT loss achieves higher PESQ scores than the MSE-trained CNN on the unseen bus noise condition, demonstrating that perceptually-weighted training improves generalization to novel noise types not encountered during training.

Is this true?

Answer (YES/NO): YES